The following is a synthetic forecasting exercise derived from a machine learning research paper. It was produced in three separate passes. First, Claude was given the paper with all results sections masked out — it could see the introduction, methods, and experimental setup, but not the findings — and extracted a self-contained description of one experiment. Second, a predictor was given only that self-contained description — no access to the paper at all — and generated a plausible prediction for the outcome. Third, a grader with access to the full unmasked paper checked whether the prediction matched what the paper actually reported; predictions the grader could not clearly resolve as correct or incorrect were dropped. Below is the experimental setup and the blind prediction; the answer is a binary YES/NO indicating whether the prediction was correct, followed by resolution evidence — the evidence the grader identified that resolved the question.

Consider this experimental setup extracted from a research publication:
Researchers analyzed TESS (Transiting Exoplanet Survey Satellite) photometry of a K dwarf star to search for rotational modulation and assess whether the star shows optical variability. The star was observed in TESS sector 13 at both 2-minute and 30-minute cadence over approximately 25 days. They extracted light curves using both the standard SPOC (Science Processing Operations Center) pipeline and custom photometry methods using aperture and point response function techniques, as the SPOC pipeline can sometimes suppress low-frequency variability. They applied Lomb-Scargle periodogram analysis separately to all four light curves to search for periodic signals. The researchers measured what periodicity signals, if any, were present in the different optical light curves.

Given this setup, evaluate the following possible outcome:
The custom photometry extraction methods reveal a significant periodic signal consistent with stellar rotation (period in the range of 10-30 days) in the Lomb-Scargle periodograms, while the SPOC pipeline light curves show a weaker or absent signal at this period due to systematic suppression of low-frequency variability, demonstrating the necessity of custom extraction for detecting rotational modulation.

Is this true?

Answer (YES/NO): YES